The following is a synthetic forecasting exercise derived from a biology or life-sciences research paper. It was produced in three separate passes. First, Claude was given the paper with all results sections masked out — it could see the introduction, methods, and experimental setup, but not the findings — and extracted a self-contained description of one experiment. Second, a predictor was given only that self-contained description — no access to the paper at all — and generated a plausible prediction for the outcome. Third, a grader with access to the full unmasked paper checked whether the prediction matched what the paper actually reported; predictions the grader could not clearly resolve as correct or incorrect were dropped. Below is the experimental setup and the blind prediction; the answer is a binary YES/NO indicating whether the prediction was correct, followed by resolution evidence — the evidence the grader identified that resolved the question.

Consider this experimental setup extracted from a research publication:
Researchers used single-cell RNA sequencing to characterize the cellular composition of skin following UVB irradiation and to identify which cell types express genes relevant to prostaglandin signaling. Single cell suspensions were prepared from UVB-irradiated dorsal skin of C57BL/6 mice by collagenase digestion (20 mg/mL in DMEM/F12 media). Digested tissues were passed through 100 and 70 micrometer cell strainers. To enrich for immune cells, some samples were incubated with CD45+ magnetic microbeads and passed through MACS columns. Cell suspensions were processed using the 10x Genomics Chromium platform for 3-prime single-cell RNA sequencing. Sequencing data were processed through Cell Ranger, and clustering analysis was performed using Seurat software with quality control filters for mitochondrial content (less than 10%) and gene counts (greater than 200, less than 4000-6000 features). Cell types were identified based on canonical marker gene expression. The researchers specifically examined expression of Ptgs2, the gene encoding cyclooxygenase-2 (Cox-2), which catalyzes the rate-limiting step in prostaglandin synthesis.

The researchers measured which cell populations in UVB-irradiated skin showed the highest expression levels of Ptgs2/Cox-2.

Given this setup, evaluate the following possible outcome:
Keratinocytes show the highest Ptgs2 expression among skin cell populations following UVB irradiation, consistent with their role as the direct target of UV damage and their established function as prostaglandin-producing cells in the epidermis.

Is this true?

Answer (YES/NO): NO